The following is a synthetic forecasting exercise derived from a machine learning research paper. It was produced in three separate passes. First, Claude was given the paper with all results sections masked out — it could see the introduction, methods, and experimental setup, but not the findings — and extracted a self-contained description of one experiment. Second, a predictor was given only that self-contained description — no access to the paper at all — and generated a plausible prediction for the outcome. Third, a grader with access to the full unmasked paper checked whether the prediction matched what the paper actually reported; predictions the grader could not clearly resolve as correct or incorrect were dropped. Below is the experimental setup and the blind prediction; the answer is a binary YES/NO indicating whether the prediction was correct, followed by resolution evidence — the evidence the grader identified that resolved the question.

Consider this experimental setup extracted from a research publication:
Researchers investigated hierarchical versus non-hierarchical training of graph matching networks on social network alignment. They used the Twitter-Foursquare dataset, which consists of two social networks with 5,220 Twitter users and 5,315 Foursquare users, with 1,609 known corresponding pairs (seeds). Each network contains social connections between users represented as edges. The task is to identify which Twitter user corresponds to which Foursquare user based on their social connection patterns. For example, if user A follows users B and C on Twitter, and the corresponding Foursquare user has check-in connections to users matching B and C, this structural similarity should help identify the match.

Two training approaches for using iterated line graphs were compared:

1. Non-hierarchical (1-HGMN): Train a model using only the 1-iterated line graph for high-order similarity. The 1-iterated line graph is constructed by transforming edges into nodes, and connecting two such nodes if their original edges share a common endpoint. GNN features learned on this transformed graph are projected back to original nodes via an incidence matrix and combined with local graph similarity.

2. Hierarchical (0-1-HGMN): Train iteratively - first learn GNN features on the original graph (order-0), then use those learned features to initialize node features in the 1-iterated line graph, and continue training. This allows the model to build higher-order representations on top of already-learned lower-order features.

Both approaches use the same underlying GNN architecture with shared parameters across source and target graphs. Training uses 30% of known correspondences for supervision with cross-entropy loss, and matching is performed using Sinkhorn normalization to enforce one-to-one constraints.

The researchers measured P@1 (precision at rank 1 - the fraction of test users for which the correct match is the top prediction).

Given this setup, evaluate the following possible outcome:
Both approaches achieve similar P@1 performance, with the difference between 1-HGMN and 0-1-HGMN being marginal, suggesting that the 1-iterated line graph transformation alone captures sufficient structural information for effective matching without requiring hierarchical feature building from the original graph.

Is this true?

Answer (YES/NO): NO